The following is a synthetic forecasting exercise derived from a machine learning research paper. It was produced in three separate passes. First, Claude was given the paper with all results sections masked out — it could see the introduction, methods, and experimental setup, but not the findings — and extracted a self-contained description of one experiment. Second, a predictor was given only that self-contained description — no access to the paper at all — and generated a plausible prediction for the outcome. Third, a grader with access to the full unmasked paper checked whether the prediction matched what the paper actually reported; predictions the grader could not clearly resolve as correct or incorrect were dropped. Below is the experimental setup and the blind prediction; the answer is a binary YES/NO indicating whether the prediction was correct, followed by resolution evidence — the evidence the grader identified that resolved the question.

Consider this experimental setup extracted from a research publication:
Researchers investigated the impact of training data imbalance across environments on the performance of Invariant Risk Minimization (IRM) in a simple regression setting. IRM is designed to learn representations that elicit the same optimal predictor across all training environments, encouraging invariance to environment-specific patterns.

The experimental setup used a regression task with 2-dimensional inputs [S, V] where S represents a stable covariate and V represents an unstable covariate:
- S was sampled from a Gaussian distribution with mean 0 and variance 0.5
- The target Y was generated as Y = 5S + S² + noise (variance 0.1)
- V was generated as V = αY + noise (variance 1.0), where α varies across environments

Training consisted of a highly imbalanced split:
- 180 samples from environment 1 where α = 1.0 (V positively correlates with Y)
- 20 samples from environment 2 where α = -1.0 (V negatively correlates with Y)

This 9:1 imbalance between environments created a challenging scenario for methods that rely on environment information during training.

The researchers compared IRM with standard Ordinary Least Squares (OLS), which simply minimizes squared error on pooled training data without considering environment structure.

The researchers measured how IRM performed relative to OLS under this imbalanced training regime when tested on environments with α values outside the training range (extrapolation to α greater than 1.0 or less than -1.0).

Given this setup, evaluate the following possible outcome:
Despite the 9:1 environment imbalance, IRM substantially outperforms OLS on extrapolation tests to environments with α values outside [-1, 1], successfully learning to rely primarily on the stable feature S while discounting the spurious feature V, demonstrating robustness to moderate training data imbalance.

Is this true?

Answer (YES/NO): NO